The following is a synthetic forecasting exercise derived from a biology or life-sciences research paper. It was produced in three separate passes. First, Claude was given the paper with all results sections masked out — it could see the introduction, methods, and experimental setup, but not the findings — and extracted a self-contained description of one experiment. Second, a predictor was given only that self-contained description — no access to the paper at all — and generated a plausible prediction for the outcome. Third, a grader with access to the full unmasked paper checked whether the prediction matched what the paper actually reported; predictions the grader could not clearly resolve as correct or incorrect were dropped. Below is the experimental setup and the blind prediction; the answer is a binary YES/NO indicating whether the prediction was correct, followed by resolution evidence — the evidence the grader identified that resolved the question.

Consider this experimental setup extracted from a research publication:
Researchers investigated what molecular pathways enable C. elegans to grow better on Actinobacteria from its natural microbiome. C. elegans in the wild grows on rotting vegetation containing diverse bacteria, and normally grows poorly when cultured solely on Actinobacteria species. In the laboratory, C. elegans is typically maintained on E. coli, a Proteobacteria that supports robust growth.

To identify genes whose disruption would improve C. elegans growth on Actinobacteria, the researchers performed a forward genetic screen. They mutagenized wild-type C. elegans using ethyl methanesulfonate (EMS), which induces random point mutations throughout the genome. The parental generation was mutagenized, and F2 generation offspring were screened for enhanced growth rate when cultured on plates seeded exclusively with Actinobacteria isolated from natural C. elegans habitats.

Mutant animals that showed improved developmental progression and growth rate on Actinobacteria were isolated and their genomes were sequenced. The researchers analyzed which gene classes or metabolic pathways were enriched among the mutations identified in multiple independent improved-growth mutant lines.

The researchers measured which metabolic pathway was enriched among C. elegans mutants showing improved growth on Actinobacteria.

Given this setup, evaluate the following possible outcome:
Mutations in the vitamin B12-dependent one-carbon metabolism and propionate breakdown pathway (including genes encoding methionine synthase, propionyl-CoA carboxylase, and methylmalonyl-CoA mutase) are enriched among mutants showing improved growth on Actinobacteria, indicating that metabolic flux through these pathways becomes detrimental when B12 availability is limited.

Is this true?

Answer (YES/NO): NO